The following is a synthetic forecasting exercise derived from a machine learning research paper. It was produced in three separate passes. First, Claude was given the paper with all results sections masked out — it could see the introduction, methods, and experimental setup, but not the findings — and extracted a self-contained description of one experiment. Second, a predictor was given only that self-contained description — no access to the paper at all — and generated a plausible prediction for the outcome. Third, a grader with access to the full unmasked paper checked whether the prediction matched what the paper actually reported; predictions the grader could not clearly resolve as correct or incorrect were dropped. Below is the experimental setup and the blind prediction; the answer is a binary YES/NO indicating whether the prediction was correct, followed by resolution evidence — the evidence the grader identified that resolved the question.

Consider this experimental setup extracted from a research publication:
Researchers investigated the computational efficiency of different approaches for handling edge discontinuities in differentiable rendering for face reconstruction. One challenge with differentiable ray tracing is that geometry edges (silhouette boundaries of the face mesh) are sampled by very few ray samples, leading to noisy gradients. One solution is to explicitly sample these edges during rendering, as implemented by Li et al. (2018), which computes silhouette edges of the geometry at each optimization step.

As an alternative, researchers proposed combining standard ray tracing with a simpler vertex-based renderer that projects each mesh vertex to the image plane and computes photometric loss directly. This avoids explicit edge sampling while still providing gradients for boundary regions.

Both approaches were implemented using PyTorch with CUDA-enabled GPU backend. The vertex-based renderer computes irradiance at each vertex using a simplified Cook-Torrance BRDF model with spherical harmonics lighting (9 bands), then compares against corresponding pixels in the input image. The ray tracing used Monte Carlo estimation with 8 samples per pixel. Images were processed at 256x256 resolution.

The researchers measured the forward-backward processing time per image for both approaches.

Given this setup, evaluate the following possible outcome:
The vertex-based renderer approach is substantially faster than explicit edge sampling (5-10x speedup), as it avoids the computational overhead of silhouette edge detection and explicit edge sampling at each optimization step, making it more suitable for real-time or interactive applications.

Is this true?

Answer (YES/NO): NO